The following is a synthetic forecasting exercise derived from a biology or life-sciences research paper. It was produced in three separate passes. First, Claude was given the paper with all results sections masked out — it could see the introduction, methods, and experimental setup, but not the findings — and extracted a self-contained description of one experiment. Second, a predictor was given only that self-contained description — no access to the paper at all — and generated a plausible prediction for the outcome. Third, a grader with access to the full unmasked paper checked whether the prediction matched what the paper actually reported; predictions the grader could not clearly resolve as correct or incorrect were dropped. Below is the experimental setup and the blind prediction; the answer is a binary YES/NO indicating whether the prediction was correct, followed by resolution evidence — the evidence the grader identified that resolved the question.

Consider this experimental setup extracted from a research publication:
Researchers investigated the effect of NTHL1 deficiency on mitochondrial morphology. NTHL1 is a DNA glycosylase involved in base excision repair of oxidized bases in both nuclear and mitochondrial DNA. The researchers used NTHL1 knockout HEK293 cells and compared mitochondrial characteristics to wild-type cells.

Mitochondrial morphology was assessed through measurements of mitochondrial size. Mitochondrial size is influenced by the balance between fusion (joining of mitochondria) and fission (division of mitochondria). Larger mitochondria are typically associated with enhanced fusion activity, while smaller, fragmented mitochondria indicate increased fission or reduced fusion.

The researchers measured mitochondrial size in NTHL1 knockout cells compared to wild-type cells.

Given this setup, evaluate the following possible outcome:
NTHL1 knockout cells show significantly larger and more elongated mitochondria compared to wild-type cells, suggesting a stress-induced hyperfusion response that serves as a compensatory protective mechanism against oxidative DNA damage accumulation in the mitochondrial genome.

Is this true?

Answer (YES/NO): NO